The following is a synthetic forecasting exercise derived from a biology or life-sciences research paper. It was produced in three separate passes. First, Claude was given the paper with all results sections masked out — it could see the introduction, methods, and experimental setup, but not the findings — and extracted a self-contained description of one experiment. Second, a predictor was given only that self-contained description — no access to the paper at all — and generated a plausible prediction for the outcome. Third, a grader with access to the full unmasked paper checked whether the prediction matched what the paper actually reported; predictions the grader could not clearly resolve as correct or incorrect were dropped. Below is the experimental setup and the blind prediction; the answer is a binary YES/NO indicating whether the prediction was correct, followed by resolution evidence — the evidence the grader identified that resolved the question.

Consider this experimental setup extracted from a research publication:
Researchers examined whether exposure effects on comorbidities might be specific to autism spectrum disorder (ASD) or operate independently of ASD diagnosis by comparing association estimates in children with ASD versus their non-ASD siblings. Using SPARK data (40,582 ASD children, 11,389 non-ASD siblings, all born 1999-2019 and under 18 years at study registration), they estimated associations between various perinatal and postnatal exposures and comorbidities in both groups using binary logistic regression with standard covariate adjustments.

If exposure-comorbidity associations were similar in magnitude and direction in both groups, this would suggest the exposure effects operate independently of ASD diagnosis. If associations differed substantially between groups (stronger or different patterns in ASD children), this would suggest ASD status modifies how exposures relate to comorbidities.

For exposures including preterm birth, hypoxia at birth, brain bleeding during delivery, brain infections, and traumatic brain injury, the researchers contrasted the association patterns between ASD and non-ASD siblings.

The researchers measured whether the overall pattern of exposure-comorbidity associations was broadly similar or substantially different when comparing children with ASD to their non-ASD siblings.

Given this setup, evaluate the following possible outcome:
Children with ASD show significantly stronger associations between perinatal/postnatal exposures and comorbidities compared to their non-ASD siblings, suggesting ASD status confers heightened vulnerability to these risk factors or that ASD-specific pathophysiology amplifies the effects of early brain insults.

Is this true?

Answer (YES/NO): NO